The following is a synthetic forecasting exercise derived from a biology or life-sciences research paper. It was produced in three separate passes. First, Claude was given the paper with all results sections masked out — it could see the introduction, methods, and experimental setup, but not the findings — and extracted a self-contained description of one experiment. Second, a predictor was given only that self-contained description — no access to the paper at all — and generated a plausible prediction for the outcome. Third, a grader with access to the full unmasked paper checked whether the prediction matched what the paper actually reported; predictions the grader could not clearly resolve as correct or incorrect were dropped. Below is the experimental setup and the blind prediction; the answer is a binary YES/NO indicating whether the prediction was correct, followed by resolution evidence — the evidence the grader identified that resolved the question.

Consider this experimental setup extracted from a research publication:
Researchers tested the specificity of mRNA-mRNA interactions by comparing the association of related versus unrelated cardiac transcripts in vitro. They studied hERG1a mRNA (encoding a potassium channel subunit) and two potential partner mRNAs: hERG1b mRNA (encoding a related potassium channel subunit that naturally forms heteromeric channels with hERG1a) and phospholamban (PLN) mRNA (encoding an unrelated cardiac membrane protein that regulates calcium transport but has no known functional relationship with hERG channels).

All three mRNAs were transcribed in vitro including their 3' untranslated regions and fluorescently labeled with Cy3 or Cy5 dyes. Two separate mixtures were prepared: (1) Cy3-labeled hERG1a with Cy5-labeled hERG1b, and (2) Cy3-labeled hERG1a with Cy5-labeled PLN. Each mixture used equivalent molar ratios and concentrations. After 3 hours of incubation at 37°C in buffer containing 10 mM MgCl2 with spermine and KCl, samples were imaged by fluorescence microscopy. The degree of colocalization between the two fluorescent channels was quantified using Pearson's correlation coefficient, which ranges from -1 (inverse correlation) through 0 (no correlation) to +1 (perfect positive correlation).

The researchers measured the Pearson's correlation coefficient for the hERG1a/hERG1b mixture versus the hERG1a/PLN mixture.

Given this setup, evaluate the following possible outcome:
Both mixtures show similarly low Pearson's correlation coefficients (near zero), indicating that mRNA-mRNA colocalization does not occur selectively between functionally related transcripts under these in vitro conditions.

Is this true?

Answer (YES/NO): NO